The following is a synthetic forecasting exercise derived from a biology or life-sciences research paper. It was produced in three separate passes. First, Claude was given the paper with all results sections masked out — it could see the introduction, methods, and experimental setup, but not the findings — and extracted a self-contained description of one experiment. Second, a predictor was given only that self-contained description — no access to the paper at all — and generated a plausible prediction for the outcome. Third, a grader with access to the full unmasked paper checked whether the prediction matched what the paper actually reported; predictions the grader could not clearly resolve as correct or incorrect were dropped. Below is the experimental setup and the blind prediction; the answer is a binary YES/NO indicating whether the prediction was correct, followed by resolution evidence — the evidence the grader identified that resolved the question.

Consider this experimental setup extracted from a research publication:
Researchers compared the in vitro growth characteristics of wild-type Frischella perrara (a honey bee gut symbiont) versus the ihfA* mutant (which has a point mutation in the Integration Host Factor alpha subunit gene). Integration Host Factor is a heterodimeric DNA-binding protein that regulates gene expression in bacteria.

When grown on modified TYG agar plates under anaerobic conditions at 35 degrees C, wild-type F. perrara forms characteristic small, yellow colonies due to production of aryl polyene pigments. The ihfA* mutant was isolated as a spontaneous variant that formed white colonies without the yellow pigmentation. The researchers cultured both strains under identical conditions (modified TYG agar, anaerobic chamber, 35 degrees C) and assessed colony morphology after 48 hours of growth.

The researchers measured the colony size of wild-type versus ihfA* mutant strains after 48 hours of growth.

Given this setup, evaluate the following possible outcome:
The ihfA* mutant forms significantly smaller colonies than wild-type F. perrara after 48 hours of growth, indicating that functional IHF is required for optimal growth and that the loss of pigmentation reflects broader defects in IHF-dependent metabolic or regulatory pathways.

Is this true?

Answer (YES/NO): NO